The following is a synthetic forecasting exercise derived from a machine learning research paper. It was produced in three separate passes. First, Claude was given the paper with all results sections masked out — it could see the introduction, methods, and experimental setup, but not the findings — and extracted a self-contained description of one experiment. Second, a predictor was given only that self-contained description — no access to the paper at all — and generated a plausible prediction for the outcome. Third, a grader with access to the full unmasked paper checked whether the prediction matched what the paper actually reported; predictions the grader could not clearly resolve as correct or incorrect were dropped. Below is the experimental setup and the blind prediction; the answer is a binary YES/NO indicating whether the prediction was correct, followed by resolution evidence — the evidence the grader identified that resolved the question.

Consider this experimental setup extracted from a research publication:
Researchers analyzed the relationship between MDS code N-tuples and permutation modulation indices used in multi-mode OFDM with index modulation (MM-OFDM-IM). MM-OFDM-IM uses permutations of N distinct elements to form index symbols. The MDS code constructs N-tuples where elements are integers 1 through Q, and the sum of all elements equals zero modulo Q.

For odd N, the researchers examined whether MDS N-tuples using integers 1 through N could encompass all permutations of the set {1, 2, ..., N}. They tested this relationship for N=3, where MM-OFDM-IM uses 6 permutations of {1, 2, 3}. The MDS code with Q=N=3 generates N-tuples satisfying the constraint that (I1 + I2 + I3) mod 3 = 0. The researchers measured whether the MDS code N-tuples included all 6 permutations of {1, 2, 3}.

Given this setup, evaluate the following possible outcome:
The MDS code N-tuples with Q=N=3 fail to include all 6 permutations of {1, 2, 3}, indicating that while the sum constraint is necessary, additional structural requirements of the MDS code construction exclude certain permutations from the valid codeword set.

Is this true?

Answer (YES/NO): NO